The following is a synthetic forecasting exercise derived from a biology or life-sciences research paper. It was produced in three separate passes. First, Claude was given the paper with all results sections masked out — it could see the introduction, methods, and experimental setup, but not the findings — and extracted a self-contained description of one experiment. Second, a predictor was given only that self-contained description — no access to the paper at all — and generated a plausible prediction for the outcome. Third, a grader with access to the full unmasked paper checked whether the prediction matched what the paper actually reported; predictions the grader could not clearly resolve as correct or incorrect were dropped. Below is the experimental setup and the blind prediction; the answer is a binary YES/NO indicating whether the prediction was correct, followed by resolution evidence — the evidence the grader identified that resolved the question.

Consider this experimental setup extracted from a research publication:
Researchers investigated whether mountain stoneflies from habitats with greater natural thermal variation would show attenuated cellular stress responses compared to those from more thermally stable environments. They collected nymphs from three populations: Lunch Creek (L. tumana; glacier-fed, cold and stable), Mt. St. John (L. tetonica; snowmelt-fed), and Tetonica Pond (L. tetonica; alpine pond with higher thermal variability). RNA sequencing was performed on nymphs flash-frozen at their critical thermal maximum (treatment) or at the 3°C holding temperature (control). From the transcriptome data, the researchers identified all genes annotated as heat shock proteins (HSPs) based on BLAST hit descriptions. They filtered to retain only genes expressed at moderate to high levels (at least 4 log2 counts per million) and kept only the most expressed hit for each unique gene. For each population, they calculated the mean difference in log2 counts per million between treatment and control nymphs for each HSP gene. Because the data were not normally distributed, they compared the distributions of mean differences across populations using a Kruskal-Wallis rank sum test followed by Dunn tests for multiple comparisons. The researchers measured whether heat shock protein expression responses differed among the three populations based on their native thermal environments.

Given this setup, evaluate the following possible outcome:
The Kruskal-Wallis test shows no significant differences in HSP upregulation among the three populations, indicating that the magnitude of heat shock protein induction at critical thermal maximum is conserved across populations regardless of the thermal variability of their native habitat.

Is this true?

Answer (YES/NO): YES